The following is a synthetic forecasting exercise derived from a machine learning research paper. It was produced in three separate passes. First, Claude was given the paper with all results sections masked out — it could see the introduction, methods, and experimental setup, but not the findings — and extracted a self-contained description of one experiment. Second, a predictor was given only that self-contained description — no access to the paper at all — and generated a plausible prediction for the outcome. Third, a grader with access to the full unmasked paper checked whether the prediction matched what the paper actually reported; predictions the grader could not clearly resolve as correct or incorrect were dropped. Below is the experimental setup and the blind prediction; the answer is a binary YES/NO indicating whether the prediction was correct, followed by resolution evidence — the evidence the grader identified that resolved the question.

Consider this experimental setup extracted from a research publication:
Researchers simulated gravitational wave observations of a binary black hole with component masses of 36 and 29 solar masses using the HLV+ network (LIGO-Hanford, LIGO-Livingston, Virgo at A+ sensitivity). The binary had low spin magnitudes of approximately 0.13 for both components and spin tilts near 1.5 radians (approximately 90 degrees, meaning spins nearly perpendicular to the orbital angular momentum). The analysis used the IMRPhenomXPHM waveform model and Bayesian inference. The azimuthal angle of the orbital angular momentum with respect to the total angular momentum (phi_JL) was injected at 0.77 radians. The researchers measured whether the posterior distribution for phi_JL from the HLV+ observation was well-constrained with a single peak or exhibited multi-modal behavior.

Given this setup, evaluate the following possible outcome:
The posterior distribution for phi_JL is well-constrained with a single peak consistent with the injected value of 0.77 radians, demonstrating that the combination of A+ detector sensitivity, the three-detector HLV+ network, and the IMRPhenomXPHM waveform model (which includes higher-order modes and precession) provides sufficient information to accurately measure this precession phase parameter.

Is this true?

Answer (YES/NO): NO